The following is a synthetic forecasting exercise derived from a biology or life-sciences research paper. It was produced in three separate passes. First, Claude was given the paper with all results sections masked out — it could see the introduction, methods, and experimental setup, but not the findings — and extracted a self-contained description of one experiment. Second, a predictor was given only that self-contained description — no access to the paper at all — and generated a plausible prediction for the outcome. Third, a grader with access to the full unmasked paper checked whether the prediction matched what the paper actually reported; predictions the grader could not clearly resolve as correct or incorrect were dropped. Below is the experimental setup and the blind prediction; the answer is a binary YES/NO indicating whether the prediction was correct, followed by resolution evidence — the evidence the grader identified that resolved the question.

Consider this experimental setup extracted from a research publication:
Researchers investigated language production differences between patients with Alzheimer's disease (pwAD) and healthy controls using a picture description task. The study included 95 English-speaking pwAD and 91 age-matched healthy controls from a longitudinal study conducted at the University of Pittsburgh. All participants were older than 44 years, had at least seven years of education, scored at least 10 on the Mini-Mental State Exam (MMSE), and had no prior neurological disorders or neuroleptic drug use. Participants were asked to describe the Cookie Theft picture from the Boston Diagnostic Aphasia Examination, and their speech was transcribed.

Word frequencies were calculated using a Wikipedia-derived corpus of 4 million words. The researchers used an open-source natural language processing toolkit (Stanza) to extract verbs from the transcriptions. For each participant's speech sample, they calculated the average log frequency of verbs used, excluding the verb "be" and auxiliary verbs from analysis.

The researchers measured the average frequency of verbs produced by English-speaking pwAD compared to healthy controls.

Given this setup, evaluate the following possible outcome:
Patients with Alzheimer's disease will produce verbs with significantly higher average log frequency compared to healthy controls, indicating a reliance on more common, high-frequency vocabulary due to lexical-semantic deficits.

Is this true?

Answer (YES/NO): YES